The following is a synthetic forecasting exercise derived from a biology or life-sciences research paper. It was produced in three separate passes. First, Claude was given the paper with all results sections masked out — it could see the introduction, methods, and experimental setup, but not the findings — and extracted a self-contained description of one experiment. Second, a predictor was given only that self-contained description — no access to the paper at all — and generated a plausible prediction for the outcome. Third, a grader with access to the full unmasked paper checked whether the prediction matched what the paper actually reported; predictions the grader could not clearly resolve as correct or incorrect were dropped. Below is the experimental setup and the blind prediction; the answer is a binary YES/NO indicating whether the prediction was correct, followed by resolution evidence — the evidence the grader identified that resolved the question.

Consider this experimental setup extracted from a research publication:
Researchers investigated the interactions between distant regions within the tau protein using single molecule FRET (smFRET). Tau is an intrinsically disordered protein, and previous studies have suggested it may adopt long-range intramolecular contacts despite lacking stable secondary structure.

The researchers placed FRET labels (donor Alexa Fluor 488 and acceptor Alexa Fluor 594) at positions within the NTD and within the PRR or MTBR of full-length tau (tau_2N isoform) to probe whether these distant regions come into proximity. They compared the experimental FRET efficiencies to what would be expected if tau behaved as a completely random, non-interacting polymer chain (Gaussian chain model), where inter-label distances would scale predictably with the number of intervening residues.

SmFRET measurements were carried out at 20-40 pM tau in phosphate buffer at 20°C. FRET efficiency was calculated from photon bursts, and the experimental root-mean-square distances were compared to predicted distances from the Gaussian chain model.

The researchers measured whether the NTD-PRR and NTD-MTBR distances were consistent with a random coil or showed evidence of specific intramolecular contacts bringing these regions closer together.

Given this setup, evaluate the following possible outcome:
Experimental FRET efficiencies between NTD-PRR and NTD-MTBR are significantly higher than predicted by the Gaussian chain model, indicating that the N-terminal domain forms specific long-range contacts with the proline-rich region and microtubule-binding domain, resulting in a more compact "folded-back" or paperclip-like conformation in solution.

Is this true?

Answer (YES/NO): YES